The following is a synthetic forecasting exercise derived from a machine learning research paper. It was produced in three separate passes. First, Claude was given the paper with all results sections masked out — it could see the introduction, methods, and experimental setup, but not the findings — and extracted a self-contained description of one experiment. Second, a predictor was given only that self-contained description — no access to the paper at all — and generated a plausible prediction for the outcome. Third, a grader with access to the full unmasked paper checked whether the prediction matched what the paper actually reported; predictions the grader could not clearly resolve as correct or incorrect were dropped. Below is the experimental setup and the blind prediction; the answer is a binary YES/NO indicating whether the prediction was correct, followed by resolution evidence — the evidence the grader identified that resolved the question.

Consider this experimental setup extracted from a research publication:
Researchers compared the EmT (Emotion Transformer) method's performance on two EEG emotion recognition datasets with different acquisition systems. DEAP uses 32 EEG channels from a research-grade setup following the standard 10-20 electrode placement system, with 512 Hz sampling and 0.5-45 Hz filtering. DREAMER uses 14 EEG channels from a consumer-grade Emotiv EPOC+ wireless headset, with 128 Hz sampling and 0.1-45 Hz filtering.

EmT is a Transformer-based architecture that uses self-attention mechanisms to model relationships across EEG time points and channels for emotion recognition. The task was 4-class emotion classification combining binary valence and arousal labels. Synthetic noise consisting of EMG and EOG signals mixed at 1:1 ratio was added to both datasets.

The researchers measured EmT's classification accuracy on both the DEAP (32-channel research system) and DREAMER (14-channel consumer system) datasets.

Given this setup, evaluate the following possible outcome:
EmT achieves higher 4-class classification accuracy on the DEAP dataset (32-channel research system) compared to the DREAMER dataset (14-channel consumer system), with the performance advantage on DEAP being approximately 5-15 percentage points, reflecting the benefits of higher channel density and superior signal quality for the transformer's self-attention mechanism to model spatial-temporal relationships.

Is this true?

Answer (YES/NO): NO